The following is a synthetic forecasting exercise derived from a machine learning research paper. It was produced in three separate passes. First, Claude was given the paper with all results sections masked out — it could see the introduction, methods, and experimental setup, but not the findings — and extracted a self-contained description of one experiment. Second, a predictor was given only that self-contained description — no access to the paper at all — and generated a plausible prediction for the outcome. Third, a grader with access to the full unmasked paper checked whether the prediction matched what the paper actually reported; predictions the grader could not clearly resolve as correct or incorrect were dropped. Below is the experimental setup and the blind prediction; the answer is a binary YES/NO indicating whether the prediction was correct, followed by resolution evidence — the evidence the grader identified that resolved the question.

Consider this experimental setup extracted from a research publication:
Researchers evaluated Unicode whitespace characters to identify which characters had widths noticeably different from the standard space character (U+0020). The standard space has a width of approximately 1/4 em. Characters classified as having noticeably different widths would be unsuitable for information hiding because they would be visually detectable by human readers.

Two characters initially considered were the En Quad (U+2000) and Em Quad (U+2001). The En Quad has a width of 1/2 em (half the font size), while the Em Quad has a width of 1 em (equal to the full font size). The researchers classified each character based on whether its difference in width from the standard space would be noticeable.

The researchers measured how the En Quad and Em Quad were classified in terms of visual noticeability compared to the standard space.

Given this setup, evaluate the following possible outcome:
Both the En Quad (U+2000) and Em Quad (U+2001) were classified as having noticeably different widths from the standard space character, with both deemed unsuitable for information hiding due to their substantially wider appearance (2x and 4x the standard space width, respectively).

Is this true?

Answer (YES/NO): YES